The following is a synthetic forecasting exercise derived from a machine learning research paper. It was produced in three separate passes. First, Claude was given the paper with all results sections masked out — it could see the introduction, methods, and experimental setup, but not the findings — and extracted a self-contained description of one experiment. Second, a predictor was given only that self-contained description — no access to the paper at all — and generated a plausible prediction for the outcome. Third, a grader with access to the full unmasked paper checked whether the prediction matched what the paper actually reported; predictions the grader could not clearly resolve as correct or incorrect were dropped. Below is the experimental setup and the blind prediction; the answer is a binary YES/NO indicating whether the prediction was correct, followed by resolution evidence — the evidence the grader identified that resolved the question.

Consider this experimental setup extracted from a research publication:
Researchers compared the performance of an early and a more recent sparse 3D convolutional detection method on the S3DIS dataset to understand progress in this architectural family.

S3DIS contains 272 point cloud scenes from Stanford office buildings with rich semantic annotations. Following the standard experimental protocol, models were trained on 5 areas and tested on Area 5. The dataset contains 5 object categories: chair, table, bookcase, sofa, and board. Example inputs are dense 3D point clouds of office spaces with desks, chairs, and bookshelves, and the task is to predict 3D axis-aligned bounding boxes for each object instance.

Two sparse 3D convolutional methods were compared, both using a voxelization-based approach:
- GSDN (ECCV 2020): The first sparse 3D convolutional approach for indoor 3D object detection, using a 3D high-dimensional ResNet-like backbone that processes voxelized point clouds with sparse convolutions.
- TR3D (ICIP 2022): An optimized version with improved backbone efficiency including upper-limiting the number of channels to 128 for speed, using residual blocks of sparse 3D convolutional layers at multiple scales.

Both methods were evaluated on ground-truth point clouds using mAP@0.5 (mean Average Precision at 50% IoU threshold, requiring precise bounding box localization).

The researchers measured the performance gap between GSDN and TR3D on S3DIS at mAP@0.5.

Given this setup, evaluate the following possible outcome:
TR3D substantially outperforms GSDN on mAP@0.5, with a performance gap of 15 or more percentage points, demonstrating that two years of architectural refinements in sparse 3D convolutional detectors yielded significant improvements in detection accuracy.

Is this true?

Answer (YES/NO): YES